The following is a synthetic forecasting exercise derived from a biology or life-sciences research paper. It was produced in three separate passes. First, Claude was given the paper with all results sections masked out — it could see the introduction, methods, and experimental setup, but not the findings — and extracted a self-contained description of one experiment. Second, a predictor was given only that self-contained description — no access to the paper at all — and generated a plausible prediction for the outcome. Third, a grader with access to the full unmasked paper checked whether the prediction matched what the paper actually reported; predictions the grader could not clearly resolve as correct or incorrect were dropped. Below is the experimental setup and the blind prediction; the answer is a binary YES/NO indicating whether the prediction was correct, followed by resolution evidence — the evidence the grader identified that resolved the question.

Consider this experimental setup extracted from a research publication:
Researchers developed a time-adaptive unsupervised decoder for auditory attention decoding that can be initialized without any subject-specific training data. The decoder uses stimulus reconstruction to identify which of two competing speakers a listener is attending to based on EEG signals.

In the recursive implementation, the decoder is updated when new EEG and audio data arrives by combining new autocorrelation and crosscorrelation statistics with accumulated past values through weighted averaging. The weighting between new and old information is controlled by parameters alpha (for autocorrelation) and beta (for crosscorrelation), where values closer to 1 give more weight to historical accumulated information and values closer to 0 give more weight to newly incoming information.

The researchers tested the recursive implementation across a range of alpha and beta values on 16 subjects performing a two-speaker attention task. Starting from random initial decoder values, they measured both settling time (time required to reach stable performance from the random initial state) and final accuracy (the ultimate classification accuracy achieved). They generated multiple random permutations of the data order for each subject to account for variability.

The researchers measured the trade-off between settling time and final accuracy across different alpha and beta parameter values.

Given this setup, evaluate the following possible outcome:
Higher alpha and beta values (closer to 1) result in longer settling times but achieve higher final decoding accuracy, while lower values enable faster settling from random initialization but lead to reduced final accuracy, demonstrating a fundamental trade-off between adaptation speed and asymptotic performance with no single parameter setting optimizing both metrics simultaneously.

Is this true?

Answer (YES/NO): YES